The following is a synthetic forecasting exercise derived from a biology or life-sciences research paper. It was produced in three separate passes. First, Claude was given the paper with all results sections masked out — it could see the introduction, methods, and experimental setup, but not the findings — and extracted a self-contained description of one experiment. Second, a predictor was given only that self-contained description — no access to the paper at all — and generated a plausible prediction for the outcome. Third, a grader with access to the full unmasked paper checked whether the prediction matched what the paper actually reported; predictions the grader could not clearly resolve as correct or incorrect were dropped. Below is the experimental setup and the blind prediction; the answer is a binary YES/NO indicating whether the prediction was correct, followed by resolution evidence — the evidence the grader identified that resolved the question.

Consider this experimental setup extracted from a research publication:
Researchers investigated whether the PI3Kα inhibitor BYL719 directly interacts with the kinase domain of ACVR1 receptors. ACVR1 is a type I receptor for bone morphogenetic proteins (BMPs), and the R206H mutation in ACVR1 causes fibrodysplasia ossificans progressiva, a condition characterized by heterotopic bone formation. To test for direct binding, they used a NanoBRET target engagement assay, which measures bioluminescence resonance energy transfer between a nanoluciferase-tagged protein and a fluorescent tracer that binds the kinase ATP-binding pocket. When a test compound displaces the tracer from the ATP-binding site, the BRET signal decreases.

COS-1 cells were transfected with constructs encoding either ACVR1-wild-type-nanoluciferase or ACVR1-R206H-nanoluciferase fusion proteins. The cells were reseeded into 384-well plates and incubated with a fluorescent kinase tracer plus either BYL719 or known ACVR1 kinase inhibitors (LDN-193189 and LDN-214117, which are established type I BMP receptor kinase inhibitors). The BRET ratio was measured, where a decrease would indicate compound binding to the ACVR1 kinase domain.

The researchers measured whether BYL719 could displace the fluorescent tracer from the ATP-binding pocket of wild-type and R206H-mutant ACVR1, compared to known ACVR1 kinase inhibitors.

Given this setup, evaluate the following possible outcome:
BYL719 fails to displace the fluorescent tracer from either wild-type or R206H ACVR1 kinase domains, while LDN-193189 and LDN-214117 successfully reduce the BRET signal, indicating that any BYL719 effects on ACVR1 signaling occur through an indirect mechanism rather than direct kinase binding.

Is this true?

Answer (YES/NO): YES